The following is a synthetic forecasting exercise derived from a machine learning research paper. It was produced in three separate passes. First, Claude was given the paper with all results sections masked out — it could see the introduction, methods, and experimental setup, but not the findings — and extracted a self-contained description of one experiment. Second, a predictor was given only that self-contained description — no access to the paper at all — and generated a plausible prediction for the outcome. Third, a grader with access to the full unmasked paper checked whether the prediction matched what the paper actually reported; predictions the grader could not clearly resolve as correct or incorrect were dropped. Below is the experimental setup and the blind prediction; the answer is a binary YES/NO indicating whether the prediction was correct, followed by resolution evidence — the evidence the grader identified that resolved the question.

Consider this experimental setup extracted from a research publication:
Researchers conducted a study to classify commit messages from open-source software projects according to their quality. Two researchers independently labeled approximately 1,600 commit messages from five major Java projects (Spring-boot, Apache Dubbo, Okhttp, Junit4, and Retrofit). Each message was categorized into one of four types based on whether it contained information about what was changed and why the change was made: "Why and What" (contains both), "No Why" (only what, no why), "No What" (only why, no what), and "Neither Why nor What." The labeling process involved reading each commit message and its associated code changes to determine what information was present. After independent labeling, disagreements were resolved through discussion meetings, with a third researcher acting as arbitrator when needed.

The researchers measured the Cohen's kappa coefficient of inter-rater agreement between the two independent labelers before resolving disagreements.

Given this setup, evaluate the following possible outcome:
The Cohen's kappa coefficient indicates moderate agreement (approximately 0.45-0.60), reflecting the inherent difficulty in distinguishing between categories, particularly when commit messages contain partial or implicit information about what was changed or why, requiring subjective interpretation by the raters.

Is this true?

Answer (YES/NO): NO